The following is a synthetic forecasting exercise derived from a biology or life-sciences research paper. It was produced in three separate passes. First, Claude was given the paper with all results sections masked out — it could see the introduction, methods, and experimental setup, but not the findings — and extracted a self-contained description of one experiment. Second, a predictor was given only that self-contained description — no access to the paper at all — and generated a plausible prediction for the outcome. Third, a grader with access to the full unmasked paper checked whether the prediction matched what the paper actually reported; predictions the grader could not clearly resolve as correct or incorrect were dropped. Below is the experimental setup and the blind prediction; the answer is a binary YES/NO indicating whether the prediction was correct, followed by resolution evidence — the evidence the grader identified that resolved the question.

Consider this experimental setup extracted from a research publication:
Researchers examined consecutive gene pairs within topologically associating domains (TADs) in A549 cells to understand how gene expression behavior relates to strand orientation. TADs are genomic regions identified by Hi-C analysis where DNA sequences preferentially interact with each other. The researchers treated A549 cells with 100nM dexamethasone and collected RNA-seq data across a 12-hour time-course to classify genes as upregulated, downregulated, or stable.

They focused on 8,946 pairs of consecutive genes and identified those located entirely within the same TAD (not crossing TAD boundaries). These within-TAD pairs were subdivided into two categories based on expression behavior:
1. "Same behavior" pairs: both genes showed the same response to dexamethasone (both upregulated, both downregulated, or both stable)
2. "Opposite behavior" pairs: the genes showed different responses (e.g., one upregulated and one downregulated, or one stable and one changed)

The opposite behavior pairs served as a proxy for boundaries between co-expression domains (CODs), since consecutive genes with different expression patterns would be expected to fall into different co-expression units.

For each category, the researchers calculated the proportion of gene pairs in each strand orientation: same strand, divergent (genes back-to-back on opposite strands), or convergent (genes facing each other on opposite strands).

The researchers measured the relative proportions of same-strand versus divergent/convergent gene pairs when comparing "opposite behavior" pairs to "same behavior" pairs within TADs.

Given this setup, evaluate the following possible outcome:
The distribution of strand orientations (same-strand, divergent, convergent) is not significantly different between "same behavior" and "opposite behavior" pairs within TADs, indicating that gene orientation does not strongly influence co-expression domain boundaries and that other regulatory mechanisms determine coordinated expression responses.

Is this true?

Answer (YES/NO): NO